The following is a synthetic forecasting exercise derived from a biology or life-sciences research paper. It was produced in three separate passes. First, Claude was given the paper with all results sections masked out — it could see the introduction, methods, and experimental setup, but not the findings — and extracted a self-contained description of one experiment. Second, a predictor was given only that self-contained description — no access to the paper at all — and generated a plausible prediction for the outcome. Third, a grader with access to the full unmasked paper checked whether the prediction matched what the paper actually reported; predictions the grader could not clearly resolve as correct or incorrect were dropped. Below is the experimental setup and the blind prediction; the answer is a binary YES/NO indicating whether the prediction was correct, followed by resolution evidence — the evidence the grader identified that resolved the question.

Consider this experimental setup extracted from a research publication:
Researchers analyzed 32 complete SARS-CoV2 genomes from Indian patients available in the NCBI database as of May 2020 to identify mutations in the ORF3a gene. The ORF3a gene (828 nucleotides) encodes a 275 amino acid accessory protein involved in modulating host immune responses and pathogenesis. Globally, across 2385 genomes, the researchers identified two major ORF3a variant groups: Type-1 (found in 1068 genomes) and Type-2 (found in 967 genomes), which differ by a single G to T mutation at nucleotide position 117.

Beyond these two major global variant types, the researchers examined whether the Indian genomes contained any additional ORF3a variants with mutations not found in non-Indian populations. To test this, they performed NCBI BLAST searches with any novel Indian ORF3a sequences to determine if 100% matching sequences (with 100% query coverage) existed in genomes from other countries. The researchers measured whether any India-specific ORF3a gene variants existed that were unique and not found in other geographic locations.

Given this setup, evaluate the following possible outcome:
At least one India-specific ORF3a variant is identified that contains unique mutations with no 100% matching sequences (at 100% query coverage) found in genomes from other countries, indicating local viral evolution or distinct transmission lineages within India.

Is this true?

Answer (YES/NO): YES